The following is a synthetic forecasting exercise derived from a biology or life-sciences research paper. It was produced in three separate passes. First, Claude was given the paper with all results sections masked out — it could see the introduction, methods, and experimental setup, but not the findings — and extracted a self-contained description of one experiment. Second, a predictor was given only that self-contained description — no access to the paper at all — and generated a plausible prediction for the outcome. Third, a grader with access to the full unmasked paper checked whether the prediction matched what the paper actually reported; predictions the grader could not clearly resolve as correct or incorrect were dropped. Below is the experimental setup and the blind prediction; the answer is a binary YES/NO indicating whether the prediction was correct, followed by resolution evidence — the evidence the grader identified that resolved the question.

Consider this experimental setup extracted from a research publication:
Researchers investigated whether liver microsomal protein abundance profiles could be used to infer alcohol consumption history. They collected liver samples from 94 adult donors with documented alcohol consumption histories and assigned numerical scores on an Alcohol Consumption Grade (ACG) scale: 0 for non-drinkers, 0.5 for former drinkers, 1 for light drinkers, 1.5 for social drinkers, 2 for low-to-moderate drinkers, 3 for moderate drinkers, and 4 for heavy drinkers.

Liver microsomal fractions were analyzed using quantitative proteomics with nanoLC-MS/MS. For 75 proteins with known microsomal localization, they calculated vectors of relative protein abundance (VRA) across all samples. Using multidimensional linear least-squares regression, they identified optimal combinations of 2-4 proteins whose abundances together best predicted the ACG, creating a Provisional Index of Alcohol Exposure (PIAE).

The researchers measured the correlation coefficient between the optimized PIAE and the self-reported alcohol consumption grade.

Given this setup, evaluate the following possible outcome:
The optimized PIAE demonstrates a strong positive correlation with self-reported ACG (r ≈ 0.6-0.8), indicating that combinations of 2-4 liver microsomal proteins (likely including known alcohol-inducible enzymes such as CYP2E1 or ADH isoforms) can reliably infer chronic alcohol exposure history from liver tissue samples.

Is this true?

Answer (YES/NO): NO